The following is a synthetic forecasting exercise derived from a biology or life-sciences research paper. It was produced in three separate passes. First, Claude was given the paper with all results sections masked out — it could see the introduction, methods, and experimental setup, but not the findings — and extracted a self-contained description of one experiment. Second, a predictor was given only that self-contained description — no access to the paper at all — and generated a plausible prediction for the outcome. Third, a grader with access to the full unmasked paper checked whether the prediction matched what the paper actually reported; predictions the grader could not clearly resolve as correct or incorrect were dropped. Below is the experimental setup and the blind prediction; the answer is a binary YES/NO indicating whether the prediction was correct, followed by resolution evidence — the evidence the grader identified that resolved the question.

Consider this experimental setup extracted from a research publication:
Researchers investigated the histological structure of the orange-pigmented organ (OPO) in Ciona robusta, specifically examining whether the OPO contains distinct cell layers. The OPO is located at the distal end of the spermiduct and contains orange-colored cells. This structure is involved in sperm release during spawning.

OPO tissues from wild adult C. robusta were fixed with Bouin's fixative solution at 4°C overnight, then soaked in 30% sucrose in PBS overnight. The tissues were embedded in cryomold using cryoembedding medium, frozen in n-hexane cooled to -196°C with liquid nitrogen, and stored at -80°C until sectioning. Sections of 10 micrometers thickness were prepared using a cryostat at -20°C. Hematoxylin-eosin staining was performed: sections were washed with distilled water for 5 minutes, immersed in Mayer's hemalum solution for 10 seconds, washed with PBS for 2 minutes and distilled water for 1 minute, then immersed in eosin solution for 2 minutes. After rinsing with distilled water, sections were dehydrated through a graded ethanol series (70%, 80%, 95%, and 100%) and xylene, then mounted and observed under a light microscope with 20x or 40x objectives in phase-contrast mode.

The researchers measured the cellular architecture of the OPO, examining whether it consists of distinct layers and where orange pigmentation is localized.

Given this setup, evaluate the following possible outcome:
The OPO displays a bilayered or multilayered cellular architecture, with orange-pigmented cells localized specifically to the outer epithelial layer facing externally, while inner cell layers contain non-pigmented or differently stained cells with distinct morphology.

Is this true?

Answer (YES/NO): NO